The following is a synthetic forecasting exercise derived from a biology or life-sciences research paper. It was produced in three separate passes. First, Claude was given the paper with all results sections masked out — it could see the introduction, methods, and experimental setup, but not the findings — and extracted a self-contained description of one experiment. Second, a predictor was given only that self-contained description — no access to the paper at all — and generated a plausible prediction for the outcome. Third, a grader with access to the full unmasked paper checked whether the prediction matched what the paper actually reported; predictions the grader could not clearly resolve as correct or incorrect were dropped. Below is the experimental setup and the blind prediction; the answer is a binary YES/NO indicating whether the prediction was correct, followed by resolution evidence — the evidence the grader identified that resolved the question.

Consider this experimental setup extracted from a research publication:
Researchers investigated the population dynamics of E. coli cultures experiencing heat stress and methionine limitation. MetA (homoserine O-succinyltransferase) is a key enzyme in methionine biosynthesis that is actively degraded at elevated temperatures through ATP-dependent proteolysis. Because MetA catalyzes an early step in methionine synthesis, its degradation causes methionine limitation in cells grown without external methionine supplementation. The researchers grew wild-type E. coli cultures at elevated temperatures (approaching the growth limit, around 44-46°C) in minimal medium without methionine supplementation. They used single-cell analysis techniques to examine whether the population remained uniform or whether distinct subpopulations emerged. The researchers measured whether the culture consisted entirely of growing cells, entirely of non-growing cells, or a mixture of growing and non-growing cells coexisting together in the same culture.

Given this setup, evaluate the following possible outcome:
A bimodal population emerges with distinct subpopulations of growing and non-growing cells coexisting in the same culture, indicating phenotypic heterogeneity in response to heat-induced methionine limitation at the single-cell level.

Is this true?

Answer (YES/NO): YES